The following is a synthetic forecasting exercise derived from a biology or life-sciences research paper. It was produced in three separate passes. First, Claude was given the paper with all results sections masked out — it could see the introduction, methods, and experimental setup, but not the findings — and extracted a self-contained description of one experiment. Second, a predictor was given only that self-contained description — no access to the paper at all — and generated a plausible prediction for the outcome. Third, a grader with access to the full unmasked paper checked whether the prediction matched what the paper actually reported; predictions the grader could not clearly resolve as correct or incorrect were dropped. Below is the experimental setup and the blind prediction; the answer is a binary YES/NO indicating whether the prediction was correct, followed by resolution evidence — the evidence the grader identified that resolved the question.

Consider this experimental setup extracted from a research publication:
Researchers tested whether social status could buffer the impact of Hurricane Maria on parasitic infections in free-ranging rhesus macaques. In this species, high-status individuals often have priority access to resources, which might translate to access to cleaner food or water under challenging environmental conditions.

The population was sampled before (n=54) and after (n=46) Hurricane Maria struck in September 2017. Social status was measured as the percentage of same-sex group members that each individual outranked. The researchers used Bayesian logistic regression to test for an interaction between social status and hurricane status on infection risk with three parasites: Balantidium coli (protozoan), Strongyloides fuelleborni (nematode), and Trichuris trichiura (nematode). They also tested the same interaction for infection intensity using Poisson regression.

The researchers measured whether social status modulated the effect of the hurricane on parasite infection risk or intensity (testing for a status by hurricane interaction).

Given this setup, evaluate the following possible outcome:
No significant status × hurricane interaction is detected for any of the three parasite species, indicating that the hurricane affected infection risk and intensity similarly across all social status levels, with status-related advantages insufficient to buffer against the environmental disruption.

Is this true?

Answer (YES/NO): YES